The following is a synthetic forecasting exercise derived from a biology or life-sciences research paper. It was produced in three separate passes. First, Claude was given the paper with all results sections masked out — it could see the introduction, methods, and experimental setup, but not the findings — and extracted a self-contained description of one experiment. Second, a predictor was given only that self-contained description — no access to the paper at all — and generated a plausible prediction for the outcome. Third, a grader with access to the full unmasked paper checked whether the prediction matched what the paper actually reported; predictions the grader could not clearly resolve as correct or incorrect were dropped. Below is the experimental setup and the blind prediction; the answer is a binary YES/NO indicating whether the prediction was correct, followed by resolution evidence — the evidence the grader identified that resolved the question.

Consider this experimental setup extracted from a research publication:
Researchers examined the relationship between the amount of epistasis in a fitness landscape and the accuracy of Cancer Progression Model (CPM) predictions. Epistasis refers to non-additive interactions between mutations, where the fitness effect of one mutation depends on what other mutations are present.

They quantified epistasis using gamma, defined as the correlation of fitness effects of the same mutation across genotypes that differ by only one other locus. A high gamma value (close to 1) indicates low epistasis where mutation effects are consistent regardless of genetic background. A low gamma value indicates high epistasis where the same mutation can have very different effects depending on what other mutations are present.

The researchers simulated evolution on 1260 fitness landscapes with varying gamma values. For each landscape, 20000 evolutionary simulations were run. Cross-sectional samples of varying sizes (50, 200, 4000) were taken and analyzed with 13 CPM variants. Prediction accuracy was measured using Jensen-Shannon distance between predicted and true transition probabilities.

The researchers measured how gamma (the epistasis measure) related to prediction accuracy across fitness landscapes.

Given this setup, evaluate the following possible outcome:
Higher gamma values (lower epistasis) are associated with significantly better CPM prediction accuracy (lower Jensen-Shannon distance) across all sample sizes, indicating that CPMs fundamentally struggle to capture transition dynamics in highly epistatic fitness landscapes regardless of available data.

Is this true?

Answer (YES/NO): NO